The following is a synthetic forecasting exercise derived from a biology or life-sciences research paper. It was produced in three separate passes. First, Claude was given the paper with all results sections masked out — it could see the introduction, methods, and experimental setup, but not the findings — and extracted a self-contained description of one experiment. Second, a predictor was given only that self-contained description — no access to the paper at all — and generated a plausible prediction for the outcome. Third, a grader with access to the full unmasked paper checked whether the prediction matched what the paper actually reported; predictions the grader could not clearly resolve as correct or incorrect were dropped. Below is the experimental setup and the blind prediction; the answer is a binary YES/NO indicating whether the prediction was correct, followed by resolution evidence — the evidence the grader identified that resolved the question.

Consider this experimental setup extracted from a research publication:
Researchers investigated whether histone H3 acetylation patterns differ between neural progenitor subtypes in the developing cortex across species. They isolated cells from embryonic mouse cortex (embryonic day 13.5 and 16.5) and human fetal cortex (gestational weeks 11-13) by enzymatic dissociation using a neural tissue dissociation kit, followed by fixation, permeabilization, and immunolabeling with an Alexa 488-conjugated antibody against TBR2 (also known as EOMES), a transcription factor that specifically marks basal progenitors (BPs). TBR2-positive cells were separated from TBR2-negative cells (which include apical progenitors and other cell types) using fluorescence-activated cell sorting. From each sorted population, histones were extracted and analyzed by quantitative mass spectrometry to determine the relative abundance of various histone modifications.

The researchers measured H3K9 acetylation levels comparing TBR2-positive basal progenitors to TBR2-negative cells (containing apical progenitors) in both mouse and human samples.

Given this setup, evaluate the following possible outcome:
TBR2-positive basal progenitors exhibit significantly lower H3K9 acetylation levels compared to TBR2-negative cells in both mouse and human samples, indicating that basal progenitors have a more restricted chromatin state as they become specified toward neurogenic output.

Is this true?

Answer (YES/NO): NO